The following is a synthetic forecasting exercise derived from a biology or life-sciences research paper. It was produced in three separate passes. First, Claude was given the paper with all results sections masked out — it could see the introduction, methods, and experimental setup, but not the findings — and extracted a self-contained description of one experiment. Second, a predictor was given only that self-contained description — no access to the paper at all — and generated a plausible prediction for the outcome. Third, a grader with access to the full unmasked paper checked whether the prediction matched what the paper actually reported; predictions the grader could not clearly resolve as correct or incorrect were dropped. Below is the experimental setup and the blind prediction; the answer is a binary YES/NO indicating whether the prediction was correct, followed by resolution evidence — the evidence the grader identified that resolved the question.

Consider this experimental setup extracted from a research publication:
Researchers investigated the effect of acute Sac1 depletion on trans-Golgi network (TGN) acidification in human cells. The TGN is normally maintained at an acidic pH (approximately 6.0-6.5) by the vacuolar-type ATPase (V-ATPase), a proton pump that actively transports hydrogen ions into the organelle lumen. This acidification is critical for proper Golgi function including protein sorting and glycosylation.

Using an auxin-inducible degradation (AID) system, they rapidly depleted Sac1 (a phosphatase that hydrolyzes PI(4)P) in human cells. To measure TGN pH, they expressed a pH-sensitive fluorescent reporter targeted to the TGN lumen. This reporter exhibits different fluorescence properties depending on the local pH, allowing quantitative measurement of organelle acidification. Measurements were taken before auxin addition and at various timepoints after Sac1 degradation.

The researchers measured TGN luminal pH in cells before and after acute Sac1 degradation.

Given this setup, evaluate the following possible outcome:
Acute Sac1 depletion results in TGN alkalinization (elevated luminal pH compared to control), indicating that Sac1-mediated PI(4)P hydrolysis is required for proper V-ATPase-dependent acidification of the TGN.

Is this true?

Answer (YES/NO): YES